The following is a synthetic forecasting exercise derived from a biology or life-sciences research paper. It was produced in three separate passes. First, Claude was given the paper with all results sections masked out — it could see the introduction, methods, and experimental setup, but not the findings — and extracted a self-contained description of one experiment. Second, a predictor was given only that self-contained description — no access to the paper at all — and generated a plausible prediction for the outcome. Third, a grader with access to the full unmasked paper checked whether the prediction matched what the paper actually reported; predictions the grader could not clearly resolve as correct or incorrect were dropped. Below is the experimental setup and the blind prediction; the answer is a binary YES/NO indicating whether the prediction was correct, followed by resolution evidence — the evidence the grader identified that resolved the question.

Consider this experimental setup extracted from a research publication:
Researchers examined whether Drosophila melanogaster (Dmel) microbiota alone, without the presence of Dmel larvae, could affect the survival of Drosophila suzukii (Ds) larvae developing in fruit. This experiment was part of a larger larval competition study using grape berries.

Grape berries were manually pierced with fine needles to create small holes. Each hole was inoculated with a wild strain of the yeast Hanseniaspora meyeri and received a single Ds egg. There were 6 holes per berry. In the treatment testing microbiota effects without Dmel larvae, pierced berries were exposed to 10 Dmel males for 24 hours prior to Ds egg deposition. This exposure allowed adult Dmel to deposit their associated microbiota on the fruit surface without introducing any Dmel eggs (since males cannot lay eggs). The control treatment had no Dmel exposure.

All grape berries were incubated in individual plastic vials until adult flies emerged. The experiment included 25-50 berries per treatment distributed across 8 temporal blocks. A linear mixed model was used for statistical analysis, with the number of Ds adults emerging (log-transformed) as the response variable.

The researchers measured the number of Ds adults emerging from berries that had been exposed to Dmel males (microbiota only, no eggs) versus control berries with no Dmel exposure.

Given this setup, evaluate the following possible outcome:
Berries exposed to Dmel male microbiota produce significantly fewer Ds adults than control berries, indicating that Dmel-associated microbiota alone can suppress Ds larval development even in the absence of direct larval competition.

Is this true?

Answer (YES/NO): NO